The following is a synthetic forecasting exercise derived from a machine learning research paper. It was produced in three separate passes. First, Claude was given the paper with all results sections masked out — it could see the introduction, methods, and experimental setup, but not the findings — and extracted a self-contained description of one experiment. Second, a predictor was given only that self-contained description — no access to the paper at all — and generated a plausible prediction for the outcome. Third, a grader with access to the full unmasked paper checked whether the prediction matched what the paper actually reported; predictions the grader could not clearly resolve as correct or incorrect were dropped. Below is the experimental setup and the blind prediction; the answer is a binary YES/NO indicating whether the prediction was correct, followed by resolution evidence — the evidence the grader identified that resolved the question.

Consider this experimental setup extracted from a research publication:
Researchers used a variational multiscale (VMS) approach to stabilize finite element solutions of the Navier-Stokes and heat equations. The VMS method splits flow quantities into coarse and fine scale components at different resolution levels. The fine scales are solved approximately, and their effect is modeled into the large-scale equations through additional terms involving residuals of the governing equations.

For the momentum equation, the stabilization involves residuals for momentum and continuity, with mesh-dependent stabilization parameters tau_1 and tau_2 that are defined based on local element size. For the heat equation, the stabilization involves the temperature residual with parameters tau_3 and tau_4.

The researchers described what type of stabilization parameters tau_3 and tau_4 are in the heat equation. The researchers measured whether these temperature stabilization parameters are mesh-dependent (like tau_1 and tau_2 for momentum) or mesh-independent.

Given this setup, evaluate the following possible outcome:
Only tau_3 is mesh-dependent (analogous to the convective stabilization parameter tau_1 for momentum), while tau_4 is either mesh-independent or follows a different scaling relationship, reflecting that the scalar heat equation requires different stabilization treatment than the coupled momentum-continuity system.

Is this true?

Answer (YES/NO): NO